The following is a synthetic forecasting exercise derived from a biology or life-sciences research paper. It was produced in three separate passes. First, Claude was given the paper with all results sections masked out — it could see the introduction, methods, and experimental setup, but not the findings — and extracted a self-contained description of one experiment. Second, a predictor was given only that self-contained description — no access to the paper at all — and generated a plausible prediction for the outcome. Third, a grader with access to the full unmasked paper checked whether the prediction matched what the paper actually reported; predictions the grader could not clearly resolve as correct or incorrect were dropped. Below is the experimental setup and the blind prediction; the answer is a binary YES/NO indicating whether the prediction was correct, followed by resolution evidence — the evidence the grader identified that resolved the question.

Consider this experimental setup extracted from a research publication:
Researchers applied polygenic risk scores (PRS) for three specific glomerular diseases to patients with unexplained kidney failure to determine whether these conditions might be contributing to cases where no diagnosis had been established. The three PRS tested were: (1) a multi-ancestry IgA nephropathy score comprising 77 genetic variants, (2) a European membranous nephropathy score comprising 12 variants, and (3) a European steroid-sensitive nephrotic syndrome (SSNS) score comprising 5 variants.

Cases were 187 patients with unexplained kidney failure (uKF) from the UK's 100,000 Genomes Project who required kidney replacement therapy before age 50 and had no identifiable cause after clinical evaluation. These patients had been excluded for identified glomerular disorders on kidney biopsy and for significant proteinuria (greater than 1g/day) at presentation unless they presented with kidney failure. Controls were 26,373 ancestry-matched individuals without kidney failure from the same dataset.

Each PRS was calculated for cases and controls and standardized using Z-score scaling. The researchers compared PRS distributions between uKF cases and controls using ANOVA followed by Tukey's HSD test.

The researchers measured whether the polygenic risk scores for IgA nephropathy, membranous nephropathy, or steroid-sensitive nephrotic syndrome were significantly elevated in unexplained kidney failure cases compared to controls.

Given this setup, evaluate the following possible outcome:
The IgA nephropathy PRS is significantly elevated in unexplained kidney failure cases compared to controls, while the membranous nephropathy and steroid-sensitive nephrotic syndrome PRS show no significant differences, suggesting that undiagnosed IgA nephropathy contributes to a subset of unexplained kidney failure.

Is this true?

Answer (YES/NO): NO